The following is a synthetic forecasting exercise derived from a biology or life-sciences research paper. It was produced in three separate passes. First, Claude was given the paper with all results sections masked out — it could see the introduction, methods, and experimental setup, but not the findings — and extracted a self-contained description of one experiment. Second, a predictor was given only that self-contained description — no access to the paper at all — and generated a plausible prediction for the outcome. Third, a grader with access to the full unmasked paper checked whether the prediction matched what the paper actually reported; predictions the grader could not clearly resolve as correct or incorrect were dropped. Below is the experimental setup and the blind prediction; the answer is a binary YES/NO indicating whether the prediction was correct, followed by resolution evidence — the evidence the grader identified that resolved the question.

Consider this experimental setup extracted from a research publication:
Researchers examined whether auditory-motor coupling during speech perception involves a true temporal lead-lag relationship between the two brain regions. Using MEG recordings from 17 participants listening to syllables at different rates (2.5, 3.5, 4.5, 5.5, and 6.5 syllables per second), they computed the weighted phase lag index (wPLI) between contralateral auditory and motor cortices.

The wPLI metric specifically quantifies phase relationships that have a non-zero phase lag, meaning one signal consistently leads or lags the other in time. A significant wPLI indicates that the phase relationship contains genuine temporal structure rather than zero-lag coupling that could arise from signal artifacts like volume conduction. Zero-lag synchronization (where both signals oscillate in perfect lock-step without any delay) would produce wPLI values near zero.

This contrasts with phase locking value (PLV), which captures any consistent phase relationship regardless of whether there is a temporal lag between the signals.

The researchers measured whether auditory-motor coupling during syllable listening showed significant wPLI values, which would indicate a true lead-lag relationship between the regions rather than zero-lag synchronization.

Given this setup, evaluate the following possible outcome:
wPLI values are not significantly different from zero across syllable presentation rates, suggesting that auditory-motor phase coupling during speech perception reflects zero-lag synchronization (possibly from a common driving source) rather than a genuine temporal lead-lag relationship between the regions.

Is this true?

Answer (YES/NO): NO